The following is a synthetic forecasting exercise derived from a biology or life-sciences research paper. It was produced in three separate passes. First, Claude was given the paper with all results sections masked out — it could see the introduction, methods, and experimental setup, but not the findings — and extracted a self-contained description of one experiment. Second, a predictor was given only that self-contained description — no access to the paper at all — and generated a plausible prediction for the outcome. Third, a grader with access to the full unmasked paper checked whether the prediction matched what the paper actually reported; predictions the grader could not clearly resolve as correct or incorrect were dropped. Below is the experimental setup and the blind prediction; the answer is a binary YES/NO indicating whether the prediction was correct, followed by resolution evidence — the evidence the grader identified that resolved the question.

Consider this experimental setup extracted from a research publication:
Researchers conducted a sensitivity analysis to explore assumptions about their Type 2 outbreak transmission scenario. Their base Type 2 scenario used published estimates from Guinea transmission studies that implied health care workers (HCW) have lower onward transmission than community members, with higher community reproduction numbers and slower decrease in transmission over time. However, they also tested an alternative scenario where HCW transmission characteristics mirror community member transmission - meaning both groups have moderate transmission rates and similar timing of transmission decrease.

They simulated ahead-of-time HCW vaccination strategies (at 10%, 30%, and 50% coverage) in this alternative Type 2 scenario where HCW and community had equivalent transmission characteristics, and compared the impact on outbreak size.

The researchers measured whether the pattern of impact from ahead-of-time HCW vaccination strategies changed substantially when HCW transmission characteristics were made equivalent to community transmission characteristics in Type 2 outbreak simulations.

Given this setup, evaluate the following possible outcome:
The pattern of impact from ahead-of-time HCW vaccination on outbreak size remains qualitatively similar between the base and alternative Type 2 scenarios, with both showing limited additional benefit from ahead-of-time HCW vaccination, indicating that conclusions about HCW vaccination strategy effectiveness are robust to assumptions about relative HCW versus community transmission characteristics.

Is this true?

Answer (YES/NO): YES